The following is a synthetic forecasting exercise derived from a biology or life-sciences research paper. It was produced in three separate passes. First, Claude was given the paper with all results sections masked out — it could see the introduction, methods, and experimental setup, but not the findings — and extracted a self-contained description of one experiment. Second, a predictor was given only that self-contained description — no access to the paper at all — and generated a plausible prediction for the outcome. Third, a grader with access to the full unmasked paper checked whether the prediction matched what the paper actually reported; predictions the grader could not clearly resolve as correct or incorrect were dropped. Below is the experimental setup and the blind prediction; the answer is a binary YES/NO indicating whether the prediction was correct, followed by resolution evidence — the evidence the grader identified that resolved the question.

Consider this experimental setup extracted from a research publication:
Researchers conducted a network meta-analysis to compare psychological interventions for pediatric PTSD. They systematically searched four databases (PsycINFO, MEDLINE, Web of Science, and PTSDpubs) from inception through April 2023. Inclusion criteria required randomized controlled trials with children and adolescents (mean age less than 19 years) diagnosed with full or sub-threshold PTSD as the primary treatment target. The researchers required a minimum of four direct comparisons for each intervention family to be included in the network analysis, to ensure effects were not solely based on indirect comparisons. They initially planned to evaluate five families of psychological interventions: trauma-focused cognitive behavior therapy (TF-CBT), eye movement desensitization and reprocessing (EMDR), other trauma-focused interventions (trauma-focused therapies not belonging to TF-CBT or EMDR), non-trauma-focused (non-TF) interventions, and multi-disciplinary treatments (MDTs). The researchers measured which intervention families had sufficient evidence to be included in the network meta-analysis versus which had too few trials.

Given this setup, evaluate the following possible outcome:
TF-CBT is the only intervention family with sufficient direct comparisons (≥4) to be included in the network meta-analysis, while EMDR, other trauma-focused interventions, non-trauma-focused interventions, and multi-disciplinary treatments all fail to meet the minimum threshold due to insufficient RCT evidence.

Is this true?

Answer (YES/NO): NO